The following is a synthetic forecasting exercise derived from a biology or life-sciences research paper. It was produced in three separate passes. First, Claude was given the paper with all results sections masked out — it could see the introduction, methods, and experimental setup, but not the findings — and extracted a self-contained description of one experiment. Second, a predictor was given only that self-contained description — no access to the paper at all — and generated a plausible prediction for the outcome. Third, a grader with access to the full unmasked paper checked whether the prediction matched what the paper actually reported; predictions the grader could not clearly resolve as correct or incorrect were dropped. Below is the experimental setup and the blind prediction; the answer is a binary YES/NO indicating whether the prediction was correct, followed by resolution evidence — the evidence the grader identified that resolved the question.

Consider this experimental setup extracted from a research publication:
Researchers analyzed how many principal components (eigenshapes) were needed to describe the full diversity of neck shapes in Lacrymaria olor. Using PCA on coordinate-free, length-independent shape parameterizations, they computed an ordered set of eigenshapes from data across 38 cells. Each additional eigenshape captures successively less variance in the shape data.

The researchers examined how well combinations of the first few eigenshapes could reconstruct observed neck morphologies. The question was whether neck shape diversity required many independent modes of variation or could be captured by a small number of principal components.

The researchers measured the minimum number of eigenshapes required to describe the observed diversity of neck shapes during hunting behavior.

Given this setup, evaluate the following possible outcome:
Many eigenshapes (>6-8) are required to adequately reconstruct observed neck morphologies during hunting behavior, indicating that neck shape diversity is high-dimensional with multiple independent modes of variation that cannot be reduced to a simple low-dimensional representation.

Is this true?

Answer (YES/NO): NO